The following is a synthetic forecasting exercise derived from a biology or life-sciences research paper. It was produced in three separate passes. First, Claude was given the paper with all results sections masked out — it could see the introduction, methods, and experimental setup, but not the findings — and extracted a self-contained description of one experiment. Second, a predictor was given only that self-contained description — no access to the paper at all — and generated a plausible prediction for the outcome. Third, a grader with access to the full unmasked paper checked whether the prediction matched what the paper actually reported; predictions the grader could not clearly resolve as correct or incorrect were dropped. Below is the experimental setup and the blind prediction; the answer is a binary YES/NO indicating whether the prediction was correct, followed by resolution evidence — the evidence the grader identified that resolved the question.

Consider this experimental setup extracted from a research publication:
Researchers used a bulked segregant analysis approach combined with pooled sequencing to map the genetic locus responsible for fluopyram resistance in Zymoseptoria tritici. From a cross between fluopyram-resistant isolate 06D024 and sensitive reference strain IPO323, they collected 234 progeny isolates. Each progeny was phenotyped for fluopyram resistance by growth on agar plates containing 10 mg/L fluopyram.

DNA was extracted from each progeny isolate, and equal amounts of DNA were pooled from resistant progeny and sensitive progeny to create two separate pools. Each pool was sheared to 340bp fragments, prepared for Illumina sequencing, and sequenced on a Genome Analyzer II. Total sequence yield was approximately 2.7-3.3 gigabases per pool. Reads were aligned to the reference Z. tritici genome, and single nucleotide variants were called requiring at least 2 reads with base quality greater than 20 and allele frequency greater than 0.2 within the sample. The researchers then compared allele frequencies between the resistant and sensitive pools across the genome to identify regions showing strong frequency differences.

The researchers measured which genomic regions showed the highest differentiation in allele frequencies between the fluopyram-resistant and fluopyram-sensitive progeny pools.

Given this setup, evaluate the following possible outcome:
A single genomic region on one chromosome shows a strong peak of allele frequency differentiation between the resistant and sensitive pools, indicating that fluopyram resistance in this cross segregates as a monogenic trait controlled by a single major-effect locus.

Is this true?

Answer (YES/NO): YES